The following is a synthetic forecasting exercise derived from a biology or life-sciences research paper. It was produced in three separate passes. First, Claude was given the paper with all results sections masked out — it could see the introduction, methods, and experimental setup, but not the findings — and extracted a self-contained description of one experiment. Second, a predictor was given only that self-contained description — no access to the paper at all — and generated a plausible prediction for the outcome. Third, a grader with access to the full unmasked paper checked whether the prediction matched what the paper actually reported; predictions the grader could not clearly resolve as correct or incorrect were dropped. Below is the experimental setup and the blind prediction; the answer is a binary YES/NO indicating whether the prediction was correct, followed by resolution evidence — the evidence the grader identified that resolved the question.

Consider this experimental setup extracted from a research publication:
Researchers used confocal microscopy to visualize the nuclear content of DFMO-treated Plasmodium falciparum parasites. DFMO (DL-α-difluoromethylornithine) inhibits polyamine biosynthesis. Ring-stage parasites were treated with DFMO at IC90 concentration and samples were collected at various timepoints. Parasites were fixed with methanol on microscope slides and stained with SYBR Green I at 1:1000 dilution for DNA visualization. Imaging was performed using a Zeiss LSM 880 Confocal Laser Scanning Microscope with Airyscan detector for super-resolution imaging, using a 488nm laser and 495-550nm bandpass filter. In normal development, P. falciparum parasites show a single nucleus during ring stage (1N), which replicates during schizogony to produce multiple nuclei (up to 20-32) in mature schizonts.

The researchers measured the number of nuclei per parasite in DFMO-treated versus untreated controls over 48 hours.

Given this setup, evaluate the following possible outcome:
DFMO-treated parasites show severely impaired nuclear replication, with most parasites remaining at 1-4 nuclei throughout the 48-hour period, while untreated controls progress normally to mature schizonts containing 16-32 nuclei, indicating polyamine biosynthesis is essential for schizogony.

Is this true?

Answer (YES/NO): NO